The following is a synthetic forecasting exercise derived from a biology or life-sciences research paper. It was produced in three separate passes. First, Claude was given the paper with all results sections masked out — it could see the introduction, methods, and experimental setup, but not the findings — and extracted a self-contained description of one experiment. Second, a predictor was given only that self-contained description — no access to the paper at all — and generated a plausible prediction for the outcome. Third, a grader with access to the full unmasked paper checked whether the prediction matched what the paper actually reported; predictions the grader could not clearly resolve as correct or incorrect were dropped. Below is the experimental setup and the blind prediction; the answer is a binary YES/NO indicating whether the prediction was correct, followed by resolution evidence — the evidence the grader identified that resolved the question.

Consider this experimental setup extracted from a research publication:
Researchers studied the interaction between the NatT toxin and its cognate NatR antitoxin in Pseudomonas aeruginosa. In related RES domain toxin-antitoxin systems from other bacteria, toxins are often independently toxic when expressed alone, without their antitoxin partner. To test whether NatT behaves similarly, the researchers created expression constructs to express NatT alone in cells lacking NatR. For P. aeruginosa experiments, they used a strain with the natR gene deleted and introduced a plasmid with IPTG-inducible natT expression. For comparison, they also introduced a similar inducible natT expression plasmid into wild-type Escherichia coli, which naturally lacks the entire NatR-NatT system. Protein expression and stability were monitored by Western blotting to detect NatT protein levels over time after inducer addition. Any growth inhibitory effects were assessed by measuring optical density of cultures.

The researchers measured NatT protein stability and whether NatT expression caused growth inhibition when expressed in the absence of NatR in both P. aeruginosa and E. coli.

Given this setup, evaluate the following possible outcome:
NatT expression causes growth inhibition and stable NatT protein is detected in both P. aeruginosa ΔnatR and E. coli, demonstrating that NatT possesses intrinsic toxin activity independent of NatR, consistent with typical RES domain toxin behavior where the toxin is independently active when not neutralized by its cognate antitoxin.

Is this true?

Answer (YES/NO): NO